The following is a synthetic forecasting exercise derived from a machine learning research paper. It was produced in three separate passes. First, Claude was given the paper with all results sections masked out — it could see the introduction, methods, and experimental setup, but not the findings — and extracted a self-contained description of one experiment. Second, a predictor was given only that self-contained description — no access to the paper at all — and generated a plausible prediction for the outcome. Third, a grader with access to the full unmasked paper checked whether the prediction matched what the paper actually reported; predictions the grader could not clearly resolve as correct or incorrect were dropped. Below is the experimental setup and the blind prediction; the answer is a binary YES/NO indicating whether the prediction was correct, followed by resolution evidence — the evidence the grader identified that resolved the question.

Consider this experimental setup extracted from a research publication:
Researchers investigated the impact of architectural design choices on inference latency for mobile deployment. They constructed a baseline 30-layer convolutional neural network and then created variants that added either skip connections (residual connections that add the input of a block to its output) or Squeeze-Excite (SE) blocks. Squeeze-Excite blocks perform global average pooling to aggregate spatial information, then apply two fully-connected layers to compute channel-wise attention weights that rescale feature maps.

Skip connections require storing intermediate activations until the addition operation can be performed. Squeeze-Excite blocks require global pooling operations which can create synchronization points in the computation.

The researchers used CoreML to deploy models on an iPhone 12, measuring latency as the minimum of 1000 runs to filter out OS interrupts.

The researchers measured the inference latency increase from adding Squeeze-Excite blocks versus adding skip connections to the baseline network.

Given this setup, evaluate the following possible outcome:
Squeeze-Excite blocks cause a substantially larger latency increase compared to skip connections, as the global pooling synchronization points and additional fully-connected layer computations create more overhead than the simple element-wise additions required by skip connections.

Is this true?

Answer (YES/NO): NO